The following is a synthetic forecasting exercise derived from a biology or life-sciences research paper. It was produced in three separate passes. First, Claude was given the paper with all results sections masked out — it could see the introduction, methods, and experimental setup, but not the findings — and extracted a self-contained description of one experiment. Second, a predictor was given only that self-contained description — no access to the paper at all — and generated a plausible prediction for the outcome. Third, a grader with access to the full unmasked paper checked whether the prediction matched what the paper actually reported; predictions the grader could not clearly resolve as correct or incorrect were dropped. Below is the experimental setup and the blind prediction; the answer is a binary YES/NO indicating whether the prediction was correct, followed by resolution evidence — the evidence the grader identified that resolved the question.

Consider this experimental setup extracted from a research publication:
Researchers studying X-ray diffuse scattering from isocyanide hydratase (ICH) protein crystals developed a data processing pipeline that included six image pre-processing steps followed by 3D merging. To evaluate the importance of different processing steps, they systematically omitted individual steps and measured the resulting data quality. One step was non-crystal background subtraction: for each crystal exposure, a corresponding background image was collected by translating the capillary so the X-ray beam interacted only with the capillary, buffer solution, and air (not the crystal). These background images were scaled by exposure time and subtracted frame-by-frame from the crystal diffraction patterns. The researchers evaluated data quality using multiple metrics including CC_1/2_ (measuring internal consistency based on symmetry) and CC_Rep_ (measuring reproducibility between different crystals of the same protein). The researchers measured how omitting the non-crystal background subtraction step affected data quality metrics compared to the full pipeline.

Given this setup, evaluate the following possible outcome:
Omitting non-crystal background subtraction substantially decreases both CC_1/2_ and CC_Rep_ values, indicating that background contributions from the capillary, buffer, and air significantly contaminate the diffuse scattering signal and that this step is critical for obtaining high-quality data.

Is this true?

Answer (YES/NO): YES